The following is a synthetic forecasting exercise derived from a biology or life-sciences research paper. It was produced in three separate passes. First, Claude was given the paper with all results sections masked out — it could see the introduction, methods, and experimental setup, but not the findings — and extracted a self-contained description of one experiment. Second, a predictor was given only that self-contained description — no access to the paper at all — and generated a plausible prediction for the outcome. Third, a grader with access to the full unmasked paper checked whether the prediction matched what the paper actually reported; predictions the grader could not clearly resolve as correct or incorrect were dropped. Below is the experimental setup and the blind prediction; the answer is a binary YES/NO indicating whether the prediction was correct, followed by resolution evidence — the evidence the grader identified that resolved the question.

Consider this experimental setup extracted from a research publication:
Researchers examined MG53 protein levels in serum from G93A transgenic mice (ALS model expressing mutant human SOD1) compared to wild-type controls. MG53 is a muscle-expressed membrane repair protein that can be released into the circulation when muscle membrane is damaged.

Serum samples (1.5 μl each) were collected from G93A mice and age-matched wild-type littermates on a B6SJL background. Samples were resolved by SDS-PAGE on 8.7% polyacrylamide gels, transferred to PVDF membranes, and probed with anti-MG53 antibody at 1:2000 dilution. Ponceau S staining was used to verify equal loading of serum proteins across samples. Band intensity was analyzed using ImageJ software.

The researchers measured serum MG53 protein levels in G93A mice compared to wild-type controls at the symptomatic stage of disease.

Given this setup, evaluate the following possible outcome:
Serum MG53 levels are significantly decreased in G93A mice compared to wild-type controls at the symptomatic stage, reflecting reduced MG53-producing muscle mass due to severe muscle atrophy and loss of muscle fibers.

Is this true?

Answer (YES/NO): YES